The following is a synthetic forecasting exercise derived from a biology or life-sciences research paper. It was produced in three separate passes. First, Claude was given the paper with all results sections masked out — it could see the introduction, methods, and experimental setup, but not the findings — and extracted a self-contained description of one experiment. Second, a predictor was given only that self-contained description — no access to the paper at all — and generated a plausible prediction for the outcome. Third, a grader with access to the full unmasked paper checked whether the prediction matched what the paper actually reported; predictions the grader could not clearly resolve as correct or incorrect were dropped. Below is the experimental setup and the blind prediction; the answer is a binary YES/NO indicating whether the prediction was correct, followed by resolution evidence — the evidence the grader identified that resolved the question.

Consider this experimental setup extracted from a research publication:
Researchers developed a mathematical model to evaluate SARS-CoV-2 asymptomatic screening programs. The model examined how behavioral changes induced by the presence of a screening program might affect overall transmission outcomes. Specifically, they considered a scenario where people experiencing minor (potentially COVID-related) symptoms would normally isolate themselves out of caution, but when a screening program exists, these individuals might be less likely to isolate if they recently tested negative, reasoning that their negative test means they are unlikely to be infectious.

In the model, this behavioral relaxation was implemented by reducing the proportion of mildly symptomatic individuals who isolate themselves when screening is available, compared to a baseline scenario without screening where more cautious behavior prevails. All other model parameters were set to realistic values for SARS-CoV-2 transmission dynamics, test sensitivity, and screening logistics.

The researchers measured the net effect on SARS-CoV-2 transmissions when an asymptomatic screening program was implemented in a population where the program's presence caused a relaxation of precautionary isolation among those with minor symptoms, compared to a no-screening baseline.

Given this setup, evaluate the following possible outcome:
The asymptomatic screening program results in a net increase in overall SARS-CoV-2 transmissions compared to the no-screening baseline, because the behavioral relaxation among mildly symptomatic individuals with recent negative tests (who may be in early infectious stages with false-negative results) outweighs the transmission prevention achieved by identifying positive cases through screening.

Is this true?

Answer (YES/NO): NO